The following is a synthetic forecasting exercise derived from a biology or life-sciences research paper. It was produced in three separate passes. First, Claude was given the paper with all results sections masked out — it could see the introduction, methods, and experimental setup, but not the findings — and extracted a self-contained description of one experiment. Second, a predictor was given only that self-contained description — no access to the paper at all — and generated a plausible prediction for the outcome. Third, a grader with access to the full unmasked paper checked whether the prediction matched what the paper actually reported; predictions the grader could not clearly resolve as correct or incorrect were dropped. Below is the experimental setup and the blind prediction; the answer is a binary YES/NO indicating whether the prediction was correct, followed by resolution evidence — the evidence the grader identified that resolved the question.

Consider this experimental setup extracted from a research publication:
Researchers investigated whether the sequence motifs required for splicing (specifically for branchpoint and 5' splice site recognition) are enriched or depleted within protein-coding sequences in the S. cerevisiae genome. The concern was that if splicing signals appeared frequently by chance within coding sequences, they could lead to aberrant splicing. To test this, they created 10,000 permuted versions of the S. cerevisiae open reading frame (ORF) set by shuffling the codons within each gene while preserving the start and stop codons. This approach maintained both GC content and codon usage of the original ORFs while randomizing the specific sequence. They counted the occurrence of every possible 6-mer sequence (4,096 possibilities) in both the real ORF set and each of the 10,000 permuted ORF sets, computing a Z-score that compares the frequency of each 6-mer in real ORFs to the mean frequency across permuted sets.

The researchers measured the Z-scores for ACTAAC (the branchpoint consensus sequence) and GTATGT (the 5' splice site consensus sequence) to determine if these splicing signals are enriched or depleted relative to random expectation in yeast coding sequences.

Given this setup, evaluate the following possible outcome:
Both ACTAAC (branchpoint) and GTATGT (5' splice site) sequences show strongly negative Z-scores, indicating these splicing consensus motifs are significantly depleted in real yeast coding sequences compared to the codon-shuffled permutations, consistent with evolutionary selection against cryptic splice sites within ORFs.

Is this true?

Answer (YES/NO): YES